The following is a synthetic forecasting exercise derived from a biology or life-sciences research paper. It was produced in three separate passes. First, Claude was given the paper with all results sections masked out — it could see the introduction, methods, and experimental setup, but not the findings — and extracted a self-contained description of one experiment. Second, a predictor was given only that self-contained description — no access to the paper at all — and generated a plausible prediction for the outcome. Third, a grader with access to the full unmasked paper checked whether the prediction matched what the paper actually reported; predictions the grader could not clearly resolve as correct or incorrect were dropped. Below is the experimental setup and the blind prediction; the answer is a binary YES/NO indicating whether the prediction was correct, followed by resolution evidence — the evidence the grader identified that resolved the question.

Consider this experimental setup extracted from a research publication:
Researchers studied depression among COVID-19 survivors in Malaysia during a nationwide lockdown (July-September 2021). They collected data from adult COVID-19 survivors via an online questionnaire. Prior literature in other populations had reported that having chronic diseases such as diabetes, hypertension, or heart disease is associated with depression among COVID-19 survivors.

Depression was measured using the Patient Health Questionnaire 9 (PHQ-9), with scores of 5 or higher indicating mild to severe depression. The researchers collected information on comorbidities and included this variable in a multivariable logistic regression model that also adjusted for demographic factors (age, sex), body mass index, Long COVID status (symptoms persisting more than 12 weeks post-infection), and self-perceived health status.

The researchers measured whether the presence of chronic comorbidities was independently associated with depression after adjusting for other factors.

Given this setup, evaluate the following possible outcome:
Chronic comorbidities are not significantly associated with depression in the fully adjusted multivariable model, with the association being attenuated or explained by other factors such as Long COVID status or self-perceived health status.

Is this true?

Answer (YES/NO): NO